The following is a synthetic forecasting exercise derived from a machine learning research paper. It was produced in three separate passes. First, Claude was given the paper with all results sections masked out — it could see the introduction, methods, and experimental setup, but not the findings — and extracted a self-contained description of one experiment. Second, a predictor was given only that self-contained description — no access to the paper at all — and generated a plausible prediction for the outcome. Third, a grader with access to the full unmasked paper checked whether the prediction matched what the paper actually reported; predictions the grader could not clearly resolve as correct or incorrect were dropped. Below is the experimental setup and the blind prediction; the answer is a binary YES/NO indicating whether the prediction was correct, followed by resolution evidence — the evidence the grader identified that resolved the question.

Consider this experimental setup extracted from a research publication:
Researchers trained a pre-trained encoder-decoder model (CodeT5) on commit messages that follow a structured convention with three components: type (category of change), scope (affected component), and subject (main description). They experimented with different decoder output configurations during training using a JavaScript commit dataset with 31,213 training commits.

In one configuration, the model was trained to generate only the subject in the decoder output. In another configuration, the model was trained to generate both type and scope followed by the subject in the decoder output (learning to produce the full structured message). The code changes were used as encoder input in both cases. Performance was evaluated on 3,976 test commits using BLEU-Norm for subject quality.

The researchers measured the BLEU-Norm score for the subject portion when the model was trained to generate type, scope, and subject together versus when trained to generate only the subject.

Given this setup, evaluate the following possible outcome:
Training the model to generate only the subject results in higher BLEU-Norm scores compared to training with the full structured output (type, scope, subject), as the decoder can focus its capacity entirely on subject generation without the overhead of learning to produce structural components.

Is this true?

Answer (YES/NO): NO